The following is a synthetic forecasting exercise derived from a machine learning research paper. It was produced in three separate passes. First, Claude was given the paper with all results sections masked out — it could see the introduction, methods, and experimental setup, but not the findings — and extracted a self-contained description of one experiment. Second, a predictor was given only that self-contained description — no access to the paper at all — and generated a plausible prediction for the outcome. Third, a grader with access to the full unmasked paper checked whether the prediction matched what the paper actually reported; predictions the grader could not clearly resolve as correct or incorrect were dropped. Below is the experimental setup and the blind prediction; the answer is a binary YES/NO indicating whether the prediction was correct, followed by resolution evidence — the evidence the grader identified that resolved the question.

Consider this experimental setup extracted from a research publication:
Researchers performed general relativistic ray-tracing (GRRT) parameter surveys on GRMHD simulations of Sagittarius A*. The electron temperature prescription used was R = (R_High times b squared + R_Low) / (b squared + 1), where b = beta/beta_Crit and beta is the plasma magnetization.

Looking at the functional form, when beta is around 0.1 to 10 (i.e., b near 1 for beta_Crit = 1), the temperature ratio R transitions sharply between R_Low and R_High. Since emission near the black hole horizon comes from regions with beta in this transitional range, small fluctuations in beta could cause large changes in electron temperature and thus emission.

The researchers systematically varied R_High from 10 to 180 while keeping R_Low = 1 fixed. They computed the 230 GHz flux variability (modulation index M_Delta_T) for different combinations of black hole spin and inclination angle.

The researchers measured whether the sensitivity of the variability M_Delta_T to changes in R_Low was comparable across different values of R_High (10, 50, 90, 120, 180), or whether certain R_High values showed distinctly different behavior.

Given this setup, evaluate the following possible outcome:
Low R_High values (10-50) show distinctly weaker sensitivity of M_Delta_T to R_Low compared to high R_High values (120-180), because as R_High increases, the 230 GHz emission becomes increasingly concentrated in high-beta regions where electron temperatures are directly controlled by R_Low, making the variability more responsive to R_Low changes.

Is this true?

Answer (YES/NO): NO